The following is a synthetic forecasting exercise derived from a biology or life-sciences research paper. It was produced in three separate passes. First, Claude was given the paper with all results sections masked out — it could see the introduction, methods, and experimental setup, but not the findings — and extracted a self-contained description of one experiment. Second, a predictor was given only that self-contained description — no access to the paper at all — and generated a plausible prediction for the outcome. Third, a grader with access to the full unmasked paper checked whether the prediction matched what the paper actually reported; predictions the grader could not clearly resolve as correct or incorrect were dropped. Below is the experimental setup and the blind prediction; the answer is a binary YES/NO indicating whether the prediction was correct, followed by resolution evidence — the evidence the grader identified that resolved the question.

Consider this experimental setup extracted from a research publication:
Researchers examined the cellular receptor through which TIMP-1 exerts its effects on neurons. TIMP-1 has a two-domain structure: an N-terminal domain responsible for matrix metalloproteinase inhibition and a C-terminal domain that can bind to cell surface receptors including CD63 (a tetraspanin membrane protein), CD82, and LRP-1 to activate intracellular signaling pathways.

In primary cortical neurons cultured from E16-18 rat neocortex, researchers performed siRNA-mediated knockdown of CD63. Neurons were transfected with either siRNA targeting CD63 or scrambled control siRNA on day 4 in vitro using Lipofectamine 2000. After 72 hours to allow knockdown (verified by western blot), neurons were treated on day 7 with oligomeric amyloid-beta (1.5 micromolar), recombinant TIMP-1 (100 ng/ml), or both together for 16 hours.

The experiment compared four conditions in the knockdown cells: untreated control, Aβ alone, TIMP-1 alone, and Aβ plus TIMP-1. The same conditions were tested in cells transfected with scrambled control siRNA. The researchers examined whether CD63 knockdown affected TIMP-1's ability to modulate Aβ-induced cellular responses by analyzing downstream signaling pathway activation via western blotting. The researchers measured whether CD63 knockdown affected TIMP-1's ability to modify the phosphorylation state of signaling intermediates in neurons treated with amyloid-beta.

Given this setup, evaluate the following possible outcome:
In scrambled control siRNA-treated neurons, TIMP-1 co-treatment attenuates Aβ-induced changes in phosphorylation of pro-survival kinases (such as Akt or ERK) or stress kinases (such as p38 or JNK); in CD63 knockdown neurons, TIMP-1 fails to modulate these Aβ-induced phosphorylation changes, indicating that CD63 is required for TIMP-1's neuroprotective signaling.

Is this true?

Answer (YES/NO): YES